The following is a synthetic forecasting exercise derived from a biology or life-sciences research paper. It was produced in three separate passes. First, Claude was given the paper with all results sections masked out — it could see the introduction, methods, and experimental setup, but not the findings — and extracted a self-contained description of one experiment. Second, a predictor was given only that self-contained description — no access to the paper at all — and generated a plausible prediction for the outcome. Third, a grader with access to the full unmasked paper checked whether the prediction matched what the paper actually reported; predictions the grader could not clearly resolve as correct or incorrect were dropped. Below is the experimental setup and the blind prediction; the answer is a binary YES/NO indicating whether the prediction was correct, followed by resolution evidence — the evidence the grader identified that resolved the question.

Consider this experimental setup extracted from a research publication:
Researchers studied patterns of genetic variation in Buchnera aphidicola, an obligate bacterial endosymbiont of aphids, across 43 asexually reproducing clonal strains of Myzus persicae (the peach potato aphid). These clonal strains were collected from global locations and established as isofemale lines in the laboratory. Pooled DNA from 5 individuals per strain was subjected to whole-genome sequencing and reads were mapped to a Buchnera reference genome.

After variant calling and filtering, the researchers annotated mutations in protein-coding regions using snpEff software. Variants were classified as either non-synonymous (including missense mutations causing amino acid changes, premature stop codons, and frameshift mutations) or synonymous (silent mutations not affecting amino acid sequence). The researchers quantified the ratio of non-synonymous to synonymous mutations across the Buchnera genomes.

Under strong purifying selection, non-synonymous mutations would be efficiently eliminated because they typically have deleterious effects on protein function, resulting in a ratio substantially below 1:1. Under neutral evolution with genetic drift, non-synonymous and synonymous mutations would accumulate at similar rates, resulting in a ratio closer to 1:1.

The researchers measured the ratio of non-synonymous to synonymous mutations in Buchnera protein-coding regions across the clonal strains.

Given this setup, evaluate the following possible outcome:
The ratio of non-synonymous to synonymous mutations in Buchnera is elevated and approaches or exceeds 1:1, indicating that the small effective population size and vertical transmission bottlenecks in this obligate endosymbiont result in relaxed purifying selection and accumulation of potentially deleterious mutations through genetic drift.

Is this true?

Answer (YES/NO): YES